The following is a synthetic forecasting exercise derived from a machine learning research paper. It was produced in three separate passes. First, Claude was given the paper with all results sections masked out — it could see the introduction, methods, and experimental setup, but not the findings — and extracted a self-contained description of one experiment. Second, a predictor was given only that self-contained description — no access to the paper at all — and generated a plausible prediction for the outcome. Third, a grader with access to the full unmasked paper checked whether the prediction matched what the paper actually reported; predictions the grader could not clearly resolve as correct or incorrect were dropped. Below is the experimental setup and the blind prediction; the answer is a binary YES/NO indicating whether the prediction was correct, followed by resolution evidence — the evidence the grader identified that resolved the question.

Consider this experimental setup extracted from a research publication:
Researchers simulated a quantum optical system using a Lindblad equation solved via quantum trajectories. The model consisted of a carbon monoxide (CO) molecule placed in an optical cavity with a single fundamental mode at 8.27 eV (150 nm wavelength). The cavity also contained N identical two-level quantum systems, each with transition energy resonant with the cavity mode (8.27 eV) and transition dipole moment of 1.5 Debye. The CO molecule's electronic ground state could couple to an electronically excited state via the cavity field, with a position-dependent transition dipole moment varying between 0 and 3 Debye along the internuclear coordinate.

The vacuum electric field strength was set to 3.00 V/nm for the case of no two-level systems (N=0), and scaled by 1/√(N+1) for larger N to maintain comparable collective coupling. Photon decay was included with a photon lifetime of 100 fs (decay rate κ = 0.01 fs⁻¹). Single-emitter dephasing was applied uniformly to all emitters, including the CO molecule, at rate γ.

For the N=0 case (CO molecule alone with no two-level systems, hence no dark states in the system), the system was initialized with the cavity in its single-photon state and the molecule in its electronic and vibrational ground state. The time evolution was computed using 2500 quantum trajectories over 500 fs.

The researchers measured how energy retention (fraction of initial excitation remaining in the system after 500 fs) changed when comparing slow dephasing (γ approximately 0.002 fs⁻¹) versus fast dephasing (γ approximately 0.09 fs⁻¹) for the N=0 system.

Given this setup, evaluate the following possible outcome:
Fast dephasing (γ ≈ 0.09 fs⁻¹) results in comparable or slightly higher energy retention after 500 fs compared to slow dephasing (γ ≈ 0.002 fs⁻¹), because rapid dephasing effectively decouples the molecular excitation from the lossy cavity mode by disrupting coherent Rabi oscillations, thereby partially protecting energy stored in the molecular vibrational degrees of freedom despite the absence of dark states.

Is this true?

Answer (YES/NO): YES